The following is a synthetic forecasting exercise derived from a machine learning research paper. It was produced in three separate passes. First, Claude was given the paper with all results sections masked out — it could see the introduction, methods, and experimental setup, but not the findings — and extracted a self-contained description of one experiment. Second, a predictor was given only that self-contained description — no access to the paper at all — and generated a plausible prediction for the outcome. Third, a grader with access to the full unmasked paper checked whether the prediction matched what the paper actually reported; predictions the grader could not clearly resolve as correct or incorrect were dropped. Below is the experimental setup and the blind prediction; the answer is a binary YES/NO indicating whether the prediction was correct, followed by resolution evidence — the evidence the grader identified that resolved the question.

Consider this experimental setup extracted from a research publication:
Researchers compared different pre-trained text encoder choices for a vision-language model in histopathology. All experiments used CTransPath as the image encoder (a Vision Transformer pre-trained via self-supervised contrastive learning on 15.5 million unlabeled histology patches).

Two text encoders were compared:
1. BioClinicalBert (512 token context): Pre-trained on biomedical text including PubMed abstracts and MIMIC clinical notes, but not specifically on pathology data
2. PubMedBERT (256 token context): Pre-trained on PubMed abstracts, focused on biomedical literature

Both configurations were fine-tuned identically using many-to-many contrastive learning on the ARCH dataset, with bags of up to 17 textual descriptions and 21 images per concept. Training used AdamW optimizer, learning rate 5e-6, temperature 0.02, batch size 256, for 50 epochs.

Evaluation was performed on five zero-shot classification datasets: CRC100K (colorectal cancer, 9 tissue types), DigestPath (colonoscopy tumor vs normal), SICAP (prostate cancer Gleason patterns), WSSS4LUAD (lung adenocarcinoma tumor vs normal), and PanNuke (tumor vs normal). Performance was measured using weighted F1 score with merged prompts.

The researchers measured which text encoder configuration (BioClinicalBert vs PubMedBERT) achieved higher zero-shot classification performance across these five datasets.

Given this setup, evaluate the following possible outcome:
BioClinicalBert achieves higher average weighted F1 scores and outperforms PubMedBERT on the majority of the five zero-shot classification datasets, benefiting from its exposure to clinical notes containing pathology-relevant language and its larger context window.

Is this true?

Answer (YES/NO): YES